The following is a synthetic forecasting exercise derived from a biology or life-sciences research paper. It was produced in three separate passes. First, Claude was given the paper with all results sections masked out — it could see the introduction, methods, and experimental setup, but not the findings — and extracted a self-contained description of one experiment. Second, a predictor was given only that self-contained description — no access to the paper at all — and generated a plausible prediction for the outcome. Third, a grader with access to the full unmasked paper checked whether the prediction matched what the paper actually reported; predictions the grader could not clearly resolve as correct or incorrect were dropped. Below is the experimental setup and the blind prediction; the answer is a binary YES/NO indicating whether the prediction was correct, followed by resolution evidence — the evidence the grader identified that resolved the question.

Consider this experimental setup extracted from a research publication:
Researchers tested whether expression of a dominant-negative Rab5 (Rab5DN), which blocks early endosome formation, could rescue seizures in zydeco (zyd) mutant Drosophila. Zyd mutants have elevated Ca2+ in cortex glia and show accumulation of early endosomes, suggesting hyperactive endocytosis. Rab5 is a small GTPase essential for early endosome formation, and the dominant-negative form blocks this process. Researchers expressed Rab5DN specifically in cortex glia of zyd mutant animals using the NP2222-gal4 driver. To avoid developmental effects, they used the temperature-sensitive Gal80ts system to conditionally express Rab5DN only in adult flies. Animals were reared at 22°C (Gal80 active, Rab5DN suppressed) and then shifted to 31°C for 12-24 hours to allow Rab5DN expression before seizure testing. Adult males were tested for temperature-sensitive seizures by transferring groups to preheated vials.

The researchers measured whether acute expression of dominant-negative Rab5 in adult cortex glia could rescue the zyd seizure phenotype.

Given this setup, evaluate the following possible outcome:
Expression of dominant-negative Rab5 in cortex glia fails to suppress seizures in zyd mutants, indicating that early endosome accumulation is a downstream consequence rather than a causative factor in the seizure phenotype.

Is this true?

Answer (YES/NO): NO